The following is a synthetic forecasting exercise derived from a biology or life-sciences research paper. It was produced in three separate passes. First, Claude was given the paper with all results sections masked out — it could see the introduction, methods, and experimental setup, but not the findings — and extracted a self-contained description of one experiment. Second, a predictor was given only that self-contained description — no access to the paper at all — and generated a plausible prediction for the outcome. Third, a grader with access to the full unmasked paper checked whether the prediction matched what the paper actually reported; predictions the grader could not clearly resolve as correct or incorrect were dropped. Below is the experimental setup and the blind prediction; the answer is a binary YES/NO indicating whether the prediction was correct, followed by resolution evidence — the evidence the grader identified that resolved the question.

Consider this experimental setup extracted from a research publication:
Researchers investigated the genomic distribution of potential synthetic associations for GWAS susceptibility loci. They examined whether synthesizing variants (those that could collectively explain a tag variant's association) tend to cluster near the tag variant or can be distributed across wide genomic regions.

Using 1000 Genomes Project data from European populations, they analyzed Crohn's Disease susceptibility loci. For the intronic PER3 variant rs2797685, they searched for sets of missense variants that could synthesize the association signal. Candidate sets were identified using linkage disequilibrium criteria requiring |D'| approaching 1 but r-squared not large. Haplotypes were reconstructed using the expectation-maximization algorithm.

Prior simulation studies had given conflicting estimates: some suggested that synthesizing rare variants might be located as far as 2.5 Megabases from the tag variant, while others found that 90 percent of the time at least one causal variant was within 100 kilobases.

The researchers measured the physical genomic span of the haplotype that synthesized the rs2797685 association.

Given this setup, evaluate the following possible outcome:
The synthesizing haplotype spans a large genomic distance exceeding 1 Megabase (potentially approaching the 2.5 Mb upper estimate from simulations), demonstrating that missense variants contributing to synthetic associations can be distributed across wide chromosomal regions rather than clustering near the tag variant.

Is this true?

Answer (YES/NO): NO